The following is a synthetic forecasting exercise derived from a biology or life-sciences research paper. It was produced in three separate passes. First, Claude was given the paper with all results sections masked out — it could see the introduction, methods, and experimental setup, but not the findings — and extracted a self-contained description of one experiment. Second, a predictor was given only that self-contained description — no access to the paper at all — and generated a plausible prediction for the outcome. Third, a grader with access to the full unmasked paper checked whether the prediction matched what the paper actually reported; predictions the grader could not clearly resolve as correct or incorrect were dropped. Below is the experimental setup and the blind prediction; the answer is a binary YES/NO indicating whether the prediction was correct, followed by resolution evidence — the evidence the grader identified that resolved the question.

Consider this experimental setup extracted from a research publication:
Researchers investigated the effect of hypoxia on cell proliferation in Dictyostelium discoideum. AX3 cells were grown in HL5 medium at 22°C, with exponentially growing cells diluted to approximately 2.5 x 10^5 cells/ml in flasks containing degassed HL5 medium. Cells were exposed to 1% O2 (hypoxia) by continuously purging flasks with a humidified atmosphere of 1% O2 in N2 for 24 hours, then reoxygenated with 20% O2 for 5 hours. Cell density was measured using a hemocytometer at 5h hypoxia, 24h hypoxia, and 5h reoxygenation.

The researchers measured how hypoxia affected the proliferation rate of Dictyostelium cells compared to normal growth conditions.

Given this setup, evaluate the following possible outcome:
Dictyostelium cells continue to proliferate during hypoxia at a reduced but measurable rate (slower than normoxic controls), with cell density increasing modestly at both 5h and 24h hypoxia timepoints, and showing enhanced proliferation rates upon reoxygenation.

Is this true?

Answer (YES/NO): NO